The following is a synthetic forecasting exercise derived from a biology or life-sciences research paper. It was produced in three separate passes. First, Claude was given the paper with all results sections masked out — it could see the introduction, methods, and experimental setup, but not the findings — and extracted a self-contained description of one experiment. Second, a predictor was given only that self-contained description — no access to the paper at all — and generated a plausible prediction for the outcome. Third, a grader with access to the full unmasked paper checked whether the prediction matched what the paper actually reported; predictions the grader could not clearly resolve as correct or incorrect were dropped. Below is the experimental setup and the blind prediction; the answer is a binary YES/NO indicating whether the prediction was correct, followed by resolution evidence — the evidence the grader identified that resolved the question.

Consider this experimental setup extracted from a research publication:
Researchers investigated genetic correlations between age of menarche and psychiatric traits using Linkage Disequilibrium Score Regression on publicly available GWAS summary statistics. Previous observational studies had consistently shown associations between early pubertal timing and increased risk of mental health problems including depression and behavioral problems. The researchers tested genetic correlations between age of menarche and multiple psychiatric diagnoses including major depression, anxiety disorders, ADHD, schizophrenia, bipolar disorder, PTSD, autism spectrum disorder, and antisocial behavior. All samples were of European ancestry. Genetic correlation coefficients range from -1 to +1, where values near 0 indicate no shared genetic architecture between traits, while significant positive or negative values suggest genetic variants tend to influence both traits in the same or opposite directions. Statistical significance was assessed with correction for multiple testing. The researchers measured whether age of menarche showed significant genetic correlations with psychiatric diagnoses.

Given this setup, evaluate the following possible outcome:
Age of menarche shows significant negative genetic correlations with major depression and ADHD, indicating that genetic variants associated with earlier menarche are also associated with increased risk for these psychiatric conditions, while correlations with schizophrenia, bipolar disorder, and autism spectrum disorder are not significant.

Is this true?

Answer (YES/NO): NO